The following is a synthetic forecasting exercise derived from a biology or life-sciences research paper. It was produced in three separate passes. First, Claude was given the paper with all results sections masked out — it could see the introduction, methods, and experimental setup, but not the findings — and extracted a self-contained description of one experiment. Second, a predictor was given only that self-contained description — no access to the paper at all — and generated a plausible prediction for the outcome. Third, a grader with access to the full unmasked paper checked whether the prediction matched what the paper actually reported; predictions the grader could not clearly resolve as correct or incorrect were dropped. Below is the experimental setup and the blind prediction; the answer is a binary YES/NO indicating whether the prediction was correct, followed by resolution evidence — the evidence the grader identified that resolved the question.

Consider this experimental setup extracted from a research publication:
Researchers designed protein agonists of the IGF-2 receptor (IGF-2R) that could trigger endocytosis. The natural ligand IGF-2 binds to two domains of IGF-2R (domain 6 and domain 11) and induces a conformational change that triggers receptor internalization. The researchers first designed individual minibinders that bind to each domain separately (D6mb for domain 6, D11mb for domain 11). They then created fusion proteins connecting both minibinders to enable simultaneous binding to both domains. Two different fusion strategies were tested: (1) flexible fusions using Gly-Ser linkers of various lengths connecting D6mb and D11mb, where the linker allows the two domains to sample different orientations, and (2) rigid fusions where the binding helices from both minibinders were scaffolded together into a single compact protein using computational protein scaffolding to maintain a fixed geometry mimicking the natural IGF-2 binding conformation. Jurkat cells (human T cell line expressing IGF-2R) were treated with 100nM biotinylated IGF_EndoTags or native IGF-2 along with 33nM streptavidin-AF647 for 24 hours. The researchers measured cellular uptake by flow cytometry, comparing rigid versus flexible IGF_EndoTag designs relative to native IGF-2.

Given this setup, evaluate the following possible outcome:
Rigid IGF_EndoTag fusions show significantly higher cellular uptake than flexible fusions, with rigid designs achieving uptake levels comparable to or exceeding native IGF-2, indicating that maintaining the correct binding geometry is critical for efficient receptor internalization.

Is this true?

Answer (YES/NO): NO